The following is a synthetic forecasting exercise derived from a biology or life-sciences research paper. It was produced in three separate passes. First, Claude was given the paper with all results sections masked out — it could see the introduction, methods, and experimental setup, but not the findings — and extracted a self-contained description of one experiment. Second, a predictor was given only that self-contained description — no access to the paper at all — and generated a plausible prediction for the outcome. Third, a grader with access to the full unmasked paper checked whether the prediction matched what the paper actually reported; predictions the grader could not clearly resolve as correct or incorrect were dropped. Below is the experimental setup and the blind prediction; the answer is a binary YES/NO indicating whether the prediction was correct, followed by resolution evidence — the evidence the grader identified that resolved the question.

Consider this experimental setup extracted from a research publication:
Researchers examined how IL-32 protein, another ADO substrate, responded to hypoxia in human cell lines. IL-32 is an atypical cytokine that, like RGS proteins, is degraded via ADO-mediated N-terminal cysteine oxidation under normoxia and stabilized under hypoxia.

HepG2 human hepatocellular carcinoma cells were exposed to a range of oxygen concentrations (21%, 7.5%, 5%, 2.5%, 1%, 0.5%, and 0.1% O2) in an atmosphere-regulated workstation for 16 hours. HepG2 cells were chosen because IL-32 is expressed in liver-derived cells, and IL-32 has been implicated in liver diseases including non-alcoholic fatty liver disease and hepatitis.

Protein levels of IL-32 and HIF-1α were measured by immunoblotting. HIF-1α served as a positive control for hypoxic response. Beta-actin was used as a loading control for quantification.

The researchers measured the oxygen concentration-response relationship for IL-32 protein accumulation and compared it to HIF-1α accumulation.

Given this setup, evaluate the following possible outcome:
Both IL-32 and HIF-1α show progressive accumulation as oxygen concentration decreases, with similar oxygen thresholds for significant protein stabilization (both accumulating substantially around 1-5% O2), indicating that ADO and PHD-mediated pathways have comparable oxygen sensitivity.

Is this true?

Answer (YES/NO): YES